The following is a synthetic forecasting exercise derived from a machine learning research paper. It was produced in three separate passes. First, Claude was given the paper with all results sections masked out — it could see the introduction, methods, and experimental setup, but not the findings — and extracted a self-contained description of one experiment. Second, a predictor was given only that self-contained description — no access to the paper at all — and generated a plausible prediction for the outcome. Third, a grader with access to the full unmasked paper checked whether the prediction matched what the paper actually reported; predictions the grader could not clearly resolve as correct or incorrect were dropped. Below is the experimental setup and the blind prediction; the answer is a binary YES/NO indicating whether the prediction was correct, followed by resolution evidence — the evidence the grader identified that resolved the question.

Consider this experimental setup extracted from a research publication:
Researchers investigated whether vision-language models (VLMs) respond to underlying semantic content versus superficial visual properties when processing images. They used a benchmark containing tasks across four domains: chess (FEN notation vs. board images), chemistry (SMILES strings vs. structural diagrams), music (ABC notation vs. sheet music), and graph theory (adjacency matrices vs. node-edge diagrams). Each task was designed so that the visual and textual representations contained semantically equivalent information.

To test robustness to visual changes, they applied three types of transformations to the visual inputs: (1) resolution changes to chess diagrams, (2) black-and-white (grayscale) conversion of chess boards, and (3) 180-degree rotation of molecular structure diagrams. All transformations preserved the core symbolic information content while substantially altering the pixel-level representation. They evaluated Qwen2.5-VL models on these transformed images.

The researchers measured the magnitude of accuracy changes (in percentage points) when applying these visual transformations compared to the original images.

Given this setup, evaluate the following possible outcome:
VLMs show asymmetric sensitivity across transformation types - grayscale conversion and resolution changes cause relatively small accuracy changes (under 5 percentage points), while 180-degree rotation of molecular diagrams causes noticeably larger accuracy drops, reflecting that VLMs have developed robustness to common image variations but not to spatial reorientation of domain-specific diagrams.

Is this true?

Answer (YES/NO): NO